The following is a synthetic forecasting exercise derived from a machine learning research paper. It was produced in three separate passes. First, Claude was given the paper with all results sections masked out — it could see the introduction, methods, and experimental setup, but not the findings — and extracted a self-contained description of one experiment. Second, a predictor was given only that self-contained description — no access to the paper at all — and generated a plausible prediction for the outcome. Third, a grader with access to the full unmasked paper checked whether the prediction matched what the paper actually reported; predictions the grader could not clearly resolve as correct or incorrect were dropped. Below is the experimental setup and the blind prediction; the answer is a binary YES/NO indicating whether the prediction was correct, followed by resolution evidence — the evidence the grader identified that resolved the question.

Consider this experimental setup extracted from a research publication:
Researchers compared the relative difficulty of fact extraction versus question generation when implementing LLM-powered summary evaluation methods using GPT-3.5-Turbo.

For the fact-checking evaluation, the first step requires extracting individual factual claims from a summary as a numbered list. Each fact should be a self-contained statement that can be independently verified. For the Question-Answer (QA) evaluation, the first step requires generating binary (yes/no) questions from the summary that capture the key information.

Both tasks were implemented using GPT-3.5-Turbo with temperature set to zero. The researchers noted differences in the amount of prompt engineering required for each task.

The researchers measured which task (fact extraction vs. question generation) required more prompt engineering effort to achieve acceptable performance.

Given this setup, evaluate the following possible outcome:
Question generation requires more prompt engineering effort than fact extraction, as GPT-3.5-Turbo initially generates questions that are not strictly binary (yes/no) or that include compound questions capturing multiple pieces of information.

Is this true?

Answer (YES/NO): NO